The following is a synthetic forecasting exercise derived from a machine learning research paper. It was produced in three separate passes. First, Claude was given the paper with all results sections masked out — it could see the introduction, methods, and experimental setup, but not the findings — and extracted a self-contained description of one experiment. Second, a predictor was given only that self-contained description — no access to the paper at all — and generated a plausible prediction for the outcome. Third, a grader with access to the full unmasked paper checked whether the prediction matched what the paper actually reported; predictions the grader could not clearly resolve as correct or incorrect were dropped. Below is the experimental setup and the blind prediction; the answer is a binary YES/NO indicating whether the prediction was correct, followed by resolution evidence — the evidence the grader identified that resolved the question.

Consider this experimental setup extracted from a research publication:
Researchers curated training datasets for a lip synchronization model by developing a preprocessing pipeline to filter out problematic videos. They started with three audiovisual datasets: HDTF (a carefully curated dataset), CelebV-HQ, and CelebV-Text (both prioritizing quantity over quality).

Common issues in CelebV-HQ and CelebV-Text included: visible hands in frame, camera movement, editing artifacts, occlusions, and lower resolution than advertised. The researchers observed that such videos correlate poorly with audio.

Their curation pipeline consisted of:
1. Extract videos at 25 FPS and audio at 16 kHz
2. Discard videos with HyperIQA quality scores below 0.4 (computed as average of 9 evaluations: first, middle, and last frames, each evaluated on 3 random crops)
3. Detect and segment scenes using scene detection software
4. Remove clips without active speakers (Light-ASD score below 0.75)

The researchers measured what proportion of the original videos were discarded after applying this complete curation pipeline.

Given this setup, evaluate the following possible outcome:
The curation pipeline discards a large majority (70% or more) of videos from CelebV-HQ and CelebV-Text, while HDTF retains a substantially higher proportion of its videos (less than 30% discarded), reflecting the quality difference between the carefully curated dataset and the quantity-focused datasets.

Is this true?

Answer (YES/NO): NO